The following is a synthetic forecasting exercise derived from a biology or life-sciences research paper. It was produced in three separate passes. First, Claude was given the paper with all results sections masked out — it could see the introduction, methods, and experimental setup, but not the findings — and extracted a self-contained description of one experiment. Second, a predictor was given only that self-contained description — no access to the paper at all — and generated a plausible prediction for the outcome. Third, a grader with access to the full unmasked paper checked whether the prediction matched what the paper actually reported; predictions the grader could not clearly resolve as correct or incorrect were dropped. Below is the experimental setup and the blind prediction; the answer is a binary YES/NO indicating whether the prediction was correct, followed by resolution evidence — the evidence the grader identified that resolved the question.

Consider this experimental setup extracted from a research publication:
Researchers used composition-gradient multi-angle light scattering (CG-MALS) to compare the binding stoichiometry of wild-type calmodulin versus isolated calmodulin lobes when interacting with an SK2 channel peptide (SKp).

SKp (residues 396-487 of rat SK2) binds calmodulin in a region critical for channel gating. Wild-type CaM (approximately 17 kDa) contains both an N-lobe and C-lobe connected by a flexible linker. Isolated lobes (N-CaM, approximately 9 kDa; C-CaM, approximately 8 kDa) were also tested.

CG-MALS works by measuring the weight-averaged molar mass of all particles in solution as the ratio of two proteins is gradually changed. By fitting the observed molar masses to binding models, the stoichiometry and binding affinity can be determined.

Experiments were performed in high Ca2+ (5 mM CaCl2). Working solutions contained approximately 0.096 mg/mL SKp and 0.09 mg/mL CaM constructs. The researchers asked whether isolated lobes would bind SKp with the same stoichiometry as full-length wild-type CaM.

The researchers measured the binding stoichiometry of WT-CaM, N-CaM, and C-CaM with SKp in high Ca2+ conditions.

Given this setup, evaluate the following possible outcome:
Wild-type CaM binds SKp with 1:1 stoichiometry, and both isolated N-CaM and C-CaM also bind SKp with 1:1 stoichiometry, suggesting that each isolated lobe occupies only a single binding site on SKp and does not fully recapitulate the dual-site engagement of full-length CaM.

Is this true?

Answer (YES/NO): NO